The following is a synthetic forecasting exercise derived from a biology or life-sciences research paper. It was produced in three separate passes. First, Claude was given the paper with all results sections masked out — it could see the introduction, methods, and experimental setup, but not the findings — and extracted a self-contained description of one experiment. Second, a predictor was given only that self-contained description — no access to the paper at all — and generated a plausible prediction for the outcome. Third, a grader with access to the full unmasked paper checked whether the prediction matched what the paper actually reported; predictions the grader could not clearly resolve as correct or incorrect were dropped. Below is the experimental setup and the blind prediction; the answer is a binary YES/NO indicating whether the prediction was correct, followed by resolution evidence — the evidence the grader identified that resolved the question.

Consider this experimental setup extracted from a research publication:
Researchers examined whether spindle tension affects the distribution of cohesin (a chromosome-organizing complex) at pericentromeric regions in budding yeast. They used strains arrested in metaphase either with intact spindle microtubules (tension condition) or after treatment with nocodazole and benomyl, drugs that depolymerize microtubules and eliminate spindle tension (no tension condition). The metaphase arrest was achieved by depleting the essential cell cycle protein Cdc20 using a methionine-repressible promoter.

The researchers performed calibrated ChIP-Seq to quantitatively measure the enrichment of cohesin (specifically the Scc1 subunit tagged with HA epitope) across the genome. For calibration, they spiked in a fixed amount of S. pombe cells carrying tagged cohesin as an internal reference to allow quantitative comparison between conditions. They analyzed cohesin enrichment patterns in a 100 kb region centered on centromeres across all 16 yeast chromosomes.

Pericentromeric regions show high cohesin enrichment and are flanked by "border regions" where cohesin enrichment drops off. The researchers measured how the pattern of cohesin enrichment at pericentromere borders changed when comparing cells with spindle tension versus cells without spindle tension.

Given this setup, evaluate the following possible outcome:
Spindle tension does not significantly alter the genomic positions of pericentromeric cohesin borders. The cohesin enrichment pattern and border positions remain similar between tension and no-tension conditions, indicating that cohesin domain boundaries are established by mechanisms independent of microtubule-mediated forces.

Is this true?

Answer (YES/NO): NO